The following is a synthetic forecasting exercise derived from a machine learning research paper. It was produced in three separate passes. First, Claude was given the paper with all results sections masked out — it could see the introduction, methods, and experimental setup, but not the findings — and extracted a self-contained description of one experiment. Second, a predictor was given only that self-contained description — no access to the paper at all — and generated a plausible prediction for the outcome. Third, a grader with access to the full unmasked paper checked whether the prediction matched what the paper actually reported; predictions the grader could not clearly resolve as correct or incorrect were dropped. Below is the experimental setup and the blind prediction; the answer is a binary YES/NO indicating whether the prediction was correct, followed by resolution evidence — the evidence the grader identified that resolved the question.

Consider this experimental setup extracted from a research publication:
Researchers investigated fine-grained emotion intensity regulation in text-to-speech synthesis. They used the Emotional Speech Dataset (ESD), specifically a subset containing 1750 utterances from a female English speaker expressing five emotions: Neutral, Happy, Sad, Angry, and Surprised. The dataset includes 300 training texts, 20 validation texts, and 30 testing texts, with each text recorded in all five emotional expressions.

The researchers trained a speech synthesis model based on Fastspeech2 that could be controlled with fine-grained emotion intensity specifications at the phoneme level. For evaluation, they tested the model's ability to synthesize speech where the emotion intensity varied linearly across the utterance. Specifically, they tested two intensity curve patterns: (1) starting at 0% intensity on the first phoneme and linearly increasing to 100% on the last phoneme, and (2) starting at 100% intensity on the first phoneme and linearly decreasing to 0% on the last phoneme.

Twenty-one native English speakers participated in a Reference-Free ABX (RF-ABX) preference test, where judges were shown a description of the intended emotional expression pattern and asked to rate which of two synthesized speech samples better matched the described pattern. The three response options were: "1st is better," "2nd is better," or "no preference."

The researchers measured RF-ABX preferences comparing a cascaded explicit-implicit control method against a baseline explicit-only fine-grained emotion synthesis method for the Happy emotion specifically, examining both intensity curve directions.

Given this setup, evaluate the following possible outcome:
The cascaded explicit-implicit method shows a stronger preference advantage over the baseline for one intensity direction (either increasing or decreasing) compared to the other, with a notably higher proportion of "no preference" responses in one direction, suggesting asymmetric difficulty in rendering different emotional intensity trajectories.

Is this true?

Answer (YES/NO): YES